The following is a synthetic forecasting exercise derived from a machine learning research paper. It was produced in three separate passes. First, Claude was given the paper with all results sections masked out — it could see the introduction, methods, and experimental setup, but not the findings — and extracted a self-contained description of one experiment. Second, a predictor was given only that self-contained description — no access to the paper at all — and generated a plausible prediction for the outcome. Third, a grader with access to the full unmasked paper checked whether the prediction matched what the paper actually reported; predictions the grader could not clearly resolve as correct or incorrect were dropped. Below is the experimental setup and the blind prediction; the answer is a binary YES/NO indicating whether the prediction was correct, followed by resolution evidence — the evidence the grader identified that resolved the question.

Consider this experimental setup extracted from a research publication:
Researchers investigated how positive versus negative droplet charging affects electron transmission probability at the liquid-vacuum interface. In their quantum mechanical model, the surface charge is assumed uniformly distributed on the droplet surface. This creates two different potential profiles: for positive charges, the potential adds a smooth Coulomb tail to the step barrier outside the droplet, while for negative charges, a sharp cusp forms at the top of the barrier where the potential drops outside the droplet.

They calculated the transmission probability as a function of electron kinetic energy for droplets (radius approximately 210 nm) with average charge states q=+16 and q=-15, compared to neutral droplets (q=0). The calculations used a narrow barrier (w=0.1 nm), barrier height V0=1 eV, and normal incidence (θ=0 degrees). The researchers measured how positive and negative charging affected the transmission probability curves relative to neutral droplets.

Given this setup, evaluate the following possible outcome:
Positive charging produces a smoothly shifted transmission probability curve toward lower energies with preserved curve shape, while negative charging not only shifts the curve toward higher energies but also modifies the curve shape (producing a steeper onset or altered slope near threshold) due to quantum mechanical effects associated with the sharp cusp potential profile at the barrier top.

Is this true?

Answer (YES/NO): NO